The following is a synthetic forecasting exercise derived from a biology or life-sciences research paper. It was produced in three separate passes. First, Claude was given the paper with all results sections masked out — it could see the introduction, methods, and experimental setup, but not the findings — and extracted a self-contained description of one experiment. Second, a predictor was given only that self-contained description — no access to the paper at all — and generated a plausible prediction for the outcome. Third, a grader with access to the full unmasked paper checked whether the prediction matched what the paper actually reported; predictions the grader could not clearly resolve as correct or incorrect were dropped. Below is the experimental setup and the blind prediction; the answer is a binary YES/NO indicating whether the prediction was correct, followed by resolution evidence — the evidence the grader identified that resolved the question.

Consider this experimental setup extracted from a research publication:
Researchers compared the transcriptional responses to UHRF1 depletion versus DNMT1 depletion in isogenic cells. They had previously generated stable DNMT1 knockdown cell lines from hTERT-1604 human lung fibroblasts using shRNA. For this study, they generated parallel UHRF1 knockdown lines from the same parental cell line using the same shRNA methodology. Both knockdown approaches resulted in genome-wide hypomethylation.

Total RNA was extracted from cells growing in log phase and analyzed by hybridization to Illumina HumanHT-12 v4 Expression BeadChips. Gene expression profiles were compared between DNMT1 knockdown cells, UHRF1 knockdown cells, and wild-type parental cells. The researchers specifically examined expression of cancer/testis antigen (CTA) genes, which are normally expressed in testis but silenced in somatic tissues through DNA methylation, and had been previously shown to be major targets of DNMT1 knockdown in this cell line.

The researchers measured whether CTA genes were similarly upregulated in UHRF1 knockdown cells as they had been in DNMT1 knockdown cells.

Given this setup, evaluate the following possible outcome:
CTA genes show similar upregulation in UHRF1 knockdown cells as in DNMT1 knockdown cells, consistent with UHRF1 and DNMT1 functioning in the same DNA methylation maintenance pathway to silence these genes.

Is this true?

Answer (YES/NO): YES